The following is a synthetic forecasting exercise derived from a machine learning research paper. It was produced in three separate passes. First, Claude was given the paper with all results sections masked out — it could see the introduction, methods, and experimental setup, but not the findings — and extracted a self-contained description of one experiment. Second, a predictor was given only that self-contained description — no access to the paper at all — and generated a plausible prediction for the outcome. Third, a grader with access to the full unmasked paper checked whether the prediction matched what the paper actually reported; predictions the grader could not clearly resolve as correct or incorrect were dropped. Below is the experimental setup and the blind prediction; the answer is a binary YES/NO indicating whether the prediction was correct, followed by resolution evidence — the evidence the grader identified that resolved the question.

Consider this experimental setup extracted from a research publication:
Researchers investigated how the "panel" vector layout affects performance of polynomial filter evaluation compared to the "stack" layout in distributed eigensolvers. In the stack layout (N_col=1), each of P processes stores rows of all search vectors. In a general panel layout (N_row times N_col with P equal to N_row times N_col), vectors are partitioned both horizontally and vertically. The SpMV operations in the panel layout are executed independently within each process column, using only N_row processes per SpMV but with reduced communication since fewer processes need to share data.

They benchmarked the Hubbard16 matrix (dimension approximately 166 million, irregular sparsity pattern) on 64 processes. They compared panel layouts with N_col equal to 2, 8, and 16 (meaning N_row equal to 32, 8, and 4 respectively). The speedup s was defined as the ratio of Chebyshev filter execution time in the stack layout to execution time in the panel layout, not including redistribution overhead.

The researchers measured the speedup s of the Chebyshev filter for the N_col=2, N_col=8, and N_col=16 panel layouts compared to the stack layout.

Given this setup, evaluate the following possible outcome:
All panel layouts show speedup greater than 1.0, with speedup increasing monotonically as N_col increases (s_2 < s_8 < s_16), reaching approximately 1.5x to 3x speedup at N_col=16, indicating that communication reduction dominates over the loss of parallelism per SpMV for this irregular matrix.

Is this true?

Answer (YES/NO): YES